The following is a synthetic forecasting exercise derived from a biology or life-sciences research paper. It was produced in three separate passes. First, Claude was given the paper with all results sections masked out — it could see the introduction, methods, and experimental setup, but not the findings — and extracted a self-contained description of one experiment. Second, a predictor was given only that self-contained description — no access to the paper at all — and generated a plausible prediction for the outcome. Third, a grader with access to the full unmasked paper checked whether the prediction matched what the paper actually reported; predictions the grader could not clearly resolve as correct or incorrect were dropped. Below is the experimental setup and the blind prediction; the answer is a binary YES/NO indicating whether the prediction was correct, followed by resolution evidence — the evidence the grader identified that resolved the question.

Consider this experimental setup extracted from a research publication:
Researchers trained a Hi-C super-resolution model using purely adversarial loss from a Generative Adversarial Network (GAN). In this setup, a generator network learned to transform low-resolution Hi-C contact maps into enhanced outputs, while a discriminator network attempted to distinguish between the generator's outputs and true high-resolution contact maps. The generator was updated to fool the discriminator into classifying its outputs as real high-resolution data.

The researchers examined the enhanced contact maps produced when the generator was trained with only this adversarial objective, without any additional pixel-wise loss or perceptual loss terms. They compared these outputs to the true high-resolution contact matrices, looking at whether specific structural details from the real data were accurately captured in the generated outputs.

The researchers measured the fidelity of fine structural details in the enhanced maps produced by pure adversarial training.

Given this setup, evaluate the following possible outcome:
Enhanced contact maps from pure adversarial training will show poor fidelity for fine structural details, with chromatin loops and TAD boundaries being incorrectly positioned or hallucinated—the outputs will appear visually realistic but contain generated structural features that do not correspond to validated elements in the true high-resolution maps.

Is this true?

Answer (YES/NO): NO